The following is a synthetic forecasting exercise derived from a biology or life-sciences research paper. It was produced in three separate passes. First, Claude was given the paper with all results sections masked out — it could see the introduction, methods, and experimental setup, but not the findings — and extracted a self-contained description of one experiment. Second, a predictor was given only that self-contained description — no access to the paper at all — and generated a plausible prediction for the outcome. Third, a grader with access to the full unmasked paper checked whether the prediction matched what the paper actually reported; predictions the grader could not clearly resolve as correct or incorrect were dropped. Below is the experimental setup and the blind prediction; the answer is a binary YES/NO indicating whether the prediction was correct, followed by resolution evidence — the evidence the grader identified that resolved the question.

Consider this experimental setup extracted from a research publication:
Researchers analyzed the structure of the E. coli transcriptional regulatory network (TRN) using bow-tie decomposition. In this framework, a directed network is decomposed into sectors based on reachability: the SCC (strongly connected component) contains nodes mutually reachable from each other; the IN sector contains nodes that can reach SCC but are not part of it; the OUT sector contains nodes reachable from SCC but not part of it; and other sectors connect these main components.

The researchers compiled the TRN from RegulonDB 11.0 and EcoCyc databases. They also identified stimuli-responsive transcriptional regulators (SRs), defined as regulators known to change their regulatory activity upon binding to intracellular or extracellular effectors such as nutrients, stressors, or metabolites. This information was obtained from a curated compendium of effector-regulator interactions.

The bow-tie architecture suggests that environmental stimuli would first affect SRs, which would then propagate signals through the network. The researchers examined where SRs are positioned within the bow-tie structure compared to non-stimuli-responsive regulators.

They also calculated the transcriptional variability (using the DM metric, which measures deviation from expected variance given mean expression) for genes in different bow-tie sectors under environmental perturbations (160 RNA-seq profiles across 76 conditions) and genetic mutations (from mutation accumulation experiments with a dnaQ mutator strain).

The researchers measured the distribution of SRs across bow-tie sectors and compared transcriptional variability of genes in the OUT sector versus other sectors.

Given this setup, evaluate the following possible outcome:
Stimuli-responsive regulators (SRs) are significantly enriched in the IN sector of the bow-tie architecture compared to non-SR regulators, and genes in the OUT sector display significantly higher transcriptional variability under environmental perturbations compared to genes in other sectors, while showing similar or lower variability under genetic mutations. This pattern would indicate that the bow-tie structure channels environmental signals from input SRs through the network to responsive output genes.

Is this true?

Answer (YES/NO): NO